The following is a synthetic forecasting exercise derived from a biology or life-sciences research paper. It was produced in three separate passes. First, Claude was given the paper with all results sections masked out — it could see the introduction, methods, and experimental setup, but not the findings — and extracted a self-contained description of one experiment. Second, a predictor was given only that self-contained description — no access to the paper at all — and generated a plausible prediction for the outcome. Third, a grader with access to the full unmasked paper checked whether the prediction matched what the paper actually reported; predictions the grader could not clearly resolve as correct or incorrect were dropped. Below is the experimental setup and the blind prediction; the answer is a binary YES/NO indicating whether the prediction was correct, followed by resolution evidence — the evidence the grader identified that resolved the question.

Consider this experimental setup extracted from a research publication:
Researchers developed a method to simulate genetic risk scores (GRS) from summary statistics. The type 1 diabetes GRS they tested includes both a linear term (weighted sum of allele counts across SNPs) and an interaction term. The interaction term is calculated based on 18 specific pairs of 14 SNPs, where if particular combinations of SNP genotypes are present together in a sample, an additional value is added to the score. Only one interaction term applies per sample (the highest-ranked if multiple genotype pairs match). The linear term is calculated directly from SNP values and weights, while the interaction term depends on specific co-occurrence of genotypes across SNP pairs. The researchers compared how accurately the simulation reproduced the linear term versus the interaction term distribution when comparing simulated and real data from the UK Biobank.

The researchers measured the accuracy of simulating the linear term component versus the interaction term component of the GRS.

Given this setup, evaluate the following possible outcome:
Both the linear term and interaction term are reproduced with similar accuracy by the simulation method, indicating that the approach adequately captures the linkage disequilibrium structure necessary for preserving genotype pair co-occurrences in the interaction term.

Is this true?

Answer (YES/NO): YES